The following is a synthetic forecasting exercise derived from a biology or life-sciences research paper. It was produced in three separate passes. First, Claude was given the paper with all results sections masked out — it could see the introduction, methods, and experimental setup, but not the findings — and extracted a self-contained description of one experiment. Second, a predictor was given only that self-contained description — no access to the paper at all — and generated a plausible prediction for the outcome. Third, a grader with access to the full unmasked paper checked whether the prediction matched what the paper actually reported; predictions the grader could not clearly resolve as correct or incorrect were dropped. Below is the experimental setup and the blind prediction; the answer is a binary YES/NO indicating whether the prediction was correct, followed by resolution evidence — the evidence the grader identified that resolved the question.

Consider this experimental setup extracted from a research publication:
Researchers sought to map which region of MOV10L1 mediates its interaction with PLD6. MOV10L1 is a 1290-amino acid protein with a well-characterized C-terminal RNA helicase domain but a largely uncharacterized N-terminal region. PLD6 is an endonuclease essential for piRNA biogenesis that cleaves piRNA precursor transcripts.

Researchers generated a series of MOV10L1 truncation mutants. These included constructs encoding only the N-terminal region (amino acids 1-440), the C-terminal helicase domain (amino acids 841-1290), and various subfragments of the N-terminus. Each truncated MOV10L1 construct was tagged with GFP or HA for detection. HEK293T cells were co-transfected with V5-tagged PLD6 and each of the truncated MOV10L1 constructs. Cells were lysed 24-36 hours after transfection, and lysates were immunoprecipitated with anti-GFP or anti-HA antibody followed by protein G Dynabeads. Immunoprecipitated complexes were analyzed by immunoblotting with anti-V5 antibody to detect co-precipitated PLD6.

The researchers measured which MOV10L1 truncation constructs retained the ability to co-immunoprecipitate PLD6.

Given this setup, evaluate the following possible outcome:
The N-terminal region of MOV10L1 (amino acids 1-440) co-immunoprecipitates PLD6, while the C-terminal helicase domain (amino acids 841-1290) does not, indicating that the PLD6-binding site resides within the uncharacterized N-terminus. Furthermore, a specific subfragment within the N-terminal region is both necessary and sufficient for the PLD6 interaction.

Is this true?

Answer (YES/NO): NO